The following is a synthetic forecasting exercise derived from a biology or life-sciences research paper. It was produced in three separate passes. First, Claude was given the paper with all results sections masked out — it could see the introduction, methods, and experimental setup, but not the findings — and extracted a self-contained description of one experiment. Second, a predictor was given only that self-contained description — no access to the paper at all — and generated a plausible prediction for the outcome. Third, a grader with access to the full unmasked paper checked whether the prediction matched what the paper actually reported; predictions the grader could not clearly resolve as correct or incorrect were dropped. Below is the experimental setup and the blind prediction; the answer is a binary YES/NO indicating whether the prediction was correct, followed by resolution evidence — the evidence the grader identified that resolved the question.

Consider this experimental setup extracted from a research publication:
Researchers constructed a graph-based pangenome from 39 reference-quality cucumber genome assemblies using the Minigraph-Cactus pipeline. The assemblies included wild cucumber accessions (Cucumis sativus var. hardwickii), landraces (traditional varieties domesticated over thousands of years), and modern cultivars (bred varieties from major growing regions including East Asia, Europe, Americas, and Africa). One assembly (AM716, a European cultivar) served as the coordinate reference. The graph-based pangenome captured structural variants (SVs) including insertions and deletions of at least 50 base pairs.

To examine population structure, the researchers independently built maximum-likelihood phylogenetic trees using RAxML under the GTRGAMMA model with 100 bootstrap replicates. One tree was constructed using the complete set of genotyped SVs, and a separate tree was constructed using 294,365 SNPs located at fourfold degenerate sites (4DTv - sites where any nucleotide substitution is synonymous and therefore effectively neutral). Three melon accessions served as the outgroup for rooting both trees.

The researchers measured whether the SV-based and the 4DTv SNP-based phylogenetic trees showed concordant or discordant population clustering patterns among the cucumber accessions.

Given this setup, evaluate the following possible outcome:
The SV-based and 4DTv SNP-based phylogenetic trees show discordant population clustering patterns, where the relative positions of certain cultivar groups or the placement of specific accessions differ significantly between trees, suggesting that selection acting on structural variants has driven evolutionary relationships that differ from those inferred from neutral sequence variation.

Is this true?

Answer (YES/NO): NO